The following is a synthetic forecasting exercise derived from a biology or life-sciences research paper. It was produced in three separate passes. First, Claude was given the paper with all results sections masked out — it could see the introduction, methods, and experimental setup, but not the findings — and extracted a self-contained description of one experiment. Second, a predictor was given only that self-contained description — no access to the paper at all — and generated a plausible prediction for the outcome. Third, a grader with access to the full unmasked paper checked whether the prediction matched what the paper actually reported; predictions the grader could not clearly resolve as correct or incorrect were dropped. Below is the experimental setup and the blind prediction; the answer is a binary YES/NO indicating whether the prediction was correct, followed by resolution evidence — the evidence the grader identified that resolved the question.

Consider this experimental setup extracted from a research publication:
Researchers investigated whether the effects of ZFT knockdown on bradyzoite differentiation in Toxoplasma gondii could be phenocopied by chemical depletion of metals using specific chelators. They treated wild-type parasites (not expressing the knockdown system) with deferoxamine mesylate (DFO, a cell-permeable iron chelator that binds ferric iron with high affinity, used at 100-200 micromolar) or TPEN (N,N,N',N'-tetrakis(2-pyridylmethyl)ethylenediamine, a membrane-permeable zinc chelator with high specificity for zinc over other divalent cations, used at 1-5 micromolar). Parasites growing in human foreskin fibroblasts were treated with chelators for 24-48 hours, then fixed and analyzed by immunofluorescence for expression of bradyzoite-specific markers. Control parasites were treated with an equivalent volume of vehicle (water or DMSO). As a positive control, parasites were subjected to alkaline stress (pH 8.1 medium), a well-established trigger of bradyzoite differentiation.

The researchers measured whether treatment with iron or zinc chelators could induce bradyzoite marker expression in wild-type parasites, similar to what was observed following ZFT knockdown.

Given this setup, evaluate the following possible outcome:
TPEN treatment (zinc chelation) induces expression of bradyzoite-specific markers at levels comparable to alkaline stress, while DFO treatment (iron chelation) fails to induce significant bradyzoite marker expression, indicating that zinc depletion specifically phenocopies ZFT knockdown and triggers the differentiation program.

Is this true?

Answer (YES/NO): NO